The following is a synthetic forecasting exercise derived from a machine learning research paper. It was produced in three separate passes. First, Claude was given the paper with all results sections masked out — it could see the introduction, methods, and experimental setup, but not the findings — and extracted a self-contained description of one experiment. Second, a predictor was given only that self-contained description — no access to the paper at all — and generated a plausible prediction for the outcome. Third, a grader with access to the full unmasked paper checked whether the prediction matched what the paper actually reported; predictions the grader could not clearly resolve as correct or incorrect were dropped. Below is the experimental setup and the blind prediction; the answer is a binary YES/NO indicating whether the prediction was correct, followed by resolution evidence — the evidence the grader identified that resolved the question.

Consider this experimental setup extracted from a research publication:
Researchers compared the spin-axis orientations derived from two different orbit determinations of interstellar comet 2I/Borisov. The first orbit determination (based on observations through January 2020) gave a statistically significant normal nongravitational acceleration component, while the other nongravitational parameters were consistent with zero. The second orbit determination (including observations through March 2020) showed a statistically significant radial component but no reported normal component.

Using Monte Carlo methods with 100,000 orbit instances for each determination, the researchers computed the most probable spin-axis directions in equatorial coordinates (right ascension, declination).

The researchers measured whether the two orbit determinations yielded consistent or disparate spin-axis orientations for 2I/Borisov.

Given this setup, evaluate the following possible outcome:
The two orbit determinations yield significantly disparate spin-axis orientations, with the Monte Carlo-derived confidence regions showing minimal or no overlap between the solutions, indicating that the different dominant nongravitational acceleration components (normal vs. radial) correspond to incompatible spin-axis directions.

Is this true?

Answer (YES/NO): YES